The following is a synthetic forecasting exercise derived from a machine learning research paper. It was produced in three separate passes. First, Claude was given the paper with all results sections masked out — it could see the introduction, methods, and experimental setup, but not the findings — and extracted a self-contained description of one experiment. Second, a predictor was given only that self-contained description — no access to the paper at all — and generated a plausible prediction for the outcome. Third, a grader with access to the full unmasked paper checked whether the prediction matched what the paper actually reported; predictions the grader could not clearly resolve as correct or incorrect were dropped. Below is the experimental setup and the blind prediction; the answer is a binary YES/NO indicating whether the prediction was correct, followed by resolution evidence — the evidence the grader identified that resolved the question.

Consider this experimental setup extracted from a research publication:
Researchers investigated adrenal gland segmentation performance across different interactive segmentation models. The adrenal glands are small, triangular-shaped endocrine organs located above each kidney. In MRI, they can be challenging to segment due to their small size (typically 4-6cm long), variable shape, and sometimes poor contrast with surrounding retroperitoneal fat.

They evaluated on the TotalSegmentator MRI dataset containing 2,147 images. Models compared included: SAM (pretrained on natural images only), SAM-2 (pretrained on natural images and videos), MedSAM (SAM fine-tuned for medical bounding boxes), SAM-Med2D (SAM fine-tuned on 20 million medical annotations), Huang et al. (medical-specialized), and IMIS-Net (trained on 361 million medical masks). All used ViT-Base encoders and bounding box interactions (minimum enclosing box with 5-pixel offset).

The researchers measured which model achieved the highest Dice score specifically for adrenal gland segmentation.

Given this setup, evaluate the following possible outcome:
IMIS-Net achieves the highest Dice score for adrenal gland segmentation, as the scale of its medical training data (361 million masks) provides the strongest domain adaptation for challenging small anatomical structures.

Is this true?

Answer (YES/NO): NO